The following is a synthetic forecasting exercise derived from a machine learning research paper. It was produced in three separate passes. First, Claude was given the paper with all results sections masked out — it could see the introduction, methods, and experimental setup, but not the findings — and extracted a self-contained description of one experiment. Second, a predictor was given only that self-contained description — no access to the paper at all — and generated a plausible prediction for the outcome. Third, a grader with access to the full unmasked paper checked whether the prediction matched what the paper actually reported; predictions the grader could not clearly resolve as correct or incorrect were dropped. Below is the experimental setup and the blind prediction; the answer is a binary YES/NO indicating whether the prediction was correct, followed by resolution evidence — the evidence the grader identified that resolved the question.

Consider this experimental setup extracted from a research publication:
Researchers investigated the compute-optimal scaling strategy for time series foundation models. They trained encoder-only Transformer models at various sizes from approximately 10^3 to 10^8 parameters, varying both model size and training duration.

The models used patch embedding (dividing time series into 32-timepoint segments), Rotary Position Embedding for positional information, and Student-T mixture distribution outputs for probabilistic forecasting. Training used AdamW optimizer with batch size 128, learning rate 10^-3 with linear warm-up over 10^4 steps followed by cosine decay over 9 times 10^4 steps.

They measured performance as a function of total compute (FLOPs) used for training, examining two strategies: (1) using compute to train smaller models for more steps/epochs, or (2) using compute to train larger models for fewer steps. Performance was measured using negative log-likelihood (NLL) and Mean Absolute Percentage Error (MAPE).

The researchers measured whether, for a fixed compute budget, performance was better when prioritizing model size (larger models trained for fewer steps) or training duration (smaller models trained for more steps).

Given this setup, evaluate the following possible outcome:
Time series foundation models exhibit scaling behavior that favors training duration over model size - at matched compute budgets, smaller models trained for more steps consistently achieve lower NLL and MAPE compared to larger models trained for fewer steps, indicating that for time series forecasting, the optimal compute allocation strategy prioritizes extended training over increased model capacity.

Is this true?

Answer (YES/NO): NO